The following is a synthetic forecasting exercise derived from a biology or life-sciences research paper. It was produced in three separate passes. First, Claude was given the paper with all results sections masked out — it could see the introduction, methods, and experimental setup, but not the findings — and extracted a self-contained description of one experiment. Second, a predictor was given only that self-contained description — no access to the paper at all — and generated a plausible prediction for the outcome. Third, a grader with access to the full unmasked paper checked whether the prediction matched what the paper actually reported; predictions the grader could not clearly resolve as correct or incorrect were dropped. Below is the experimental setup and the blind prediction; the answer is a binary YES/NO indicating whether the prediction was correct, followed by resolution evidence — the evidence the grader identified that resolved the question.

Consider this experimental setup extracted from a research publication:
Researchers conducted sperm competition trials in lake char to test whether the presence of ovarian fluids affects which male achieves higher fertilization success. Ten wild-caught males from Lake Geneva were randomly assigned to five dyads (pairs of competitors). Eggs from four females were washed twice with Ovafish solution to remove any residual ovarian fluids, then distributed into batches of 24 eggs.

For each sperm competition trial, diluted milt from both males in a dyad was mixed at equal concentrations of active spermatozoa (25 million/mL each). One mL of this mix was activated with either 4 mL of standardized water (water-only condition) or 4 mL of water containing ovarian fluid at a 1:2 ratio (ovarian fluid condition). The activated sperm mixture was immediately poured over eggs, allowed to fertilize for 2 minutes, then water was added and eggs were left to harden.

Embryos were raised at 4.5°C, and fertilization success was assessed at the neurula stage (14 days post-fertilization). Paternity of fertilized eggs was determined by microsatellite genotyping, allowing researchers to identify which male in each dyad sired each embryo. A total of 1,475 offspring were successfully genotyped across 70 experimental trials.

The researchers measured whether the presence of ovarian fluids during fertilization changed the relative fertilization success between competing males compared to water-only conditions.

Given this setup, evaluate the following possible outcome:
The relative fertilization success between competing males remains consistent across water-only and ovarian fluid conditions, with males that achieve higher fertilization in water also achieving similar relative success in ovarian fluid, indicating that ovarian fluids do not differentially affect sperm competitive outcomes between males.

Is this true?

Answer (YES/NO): NO